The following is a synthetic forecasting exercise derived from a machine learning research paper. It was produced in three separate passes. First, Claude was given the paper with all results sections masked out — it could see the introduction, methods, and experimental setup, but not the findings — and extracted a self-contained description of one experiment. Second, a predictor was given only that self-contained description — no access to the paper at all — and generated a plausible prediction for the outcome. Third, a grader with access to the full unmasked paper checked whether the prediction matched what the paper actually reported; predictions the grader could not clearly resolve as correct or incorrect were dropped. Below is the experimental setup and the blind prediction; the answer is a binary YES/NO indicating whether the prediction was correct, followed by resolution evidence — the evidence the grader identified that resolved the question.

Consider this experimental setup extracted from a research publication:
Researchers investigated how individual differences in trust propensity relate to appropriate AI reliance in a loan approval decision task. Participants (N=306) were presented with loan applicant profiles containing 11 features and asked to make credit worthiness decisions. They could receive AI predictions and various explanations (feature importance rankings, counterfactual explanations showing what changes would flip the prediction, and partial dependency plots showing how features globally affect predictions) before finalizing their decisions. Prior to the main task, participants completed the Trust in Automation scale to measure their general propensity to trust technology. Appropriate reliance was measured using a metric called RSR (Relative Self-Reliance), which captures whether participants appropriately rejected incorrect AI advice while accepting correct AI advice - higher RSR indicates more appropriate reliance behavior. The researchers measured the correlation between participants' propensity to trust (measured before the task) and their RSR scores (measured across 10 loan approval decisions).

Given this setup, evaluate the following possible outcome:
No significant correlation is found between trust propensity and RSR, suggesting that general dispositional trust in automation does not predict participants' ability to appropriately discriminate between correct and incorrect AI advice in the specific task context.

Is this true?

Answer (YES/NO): NO